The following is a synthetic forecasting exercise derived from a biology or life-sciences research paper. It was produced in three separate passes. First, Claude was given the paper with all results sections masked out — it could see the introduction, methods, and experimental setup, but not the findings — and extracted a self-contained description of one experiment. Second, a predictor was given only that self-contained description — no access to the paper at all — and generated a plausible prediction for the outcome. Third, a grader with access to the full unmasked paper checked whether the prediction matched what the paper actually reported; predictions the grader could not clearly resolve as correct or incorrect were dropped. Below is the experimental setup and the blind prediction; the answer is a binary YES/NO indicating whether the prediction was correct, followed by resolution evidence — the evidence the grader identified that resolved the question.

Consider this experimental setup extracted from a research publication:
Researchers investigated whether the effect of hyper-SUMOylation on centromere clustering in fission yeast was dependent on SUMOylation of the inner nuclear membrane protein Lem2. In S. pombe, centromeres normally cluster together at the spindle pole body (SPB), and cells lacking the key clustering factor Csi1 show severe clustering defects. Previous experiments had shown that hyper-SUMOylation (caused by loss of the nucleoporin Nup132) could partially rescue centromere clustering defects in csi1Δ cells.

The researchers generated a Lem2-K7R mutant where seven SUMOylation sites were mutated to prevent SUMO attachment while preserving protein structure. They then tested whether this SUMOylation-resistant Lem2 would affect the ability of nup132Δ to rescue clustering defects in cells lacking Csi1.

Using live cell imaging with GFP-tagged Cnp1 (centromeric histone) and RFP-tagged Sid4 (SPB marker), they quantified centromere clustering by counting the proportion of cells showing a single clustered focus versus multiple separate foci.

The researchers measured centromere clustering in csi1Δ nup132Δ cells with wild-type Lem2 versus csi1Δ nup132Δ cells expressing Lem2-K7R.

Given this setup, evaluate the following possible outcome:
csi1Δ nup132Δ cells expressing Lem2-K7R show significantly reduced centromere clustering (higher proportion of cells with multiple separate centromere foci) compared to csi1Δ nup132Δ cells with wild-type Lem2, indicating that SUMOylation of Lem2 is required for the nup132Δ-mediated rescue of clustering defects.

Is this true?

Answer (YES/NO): NO